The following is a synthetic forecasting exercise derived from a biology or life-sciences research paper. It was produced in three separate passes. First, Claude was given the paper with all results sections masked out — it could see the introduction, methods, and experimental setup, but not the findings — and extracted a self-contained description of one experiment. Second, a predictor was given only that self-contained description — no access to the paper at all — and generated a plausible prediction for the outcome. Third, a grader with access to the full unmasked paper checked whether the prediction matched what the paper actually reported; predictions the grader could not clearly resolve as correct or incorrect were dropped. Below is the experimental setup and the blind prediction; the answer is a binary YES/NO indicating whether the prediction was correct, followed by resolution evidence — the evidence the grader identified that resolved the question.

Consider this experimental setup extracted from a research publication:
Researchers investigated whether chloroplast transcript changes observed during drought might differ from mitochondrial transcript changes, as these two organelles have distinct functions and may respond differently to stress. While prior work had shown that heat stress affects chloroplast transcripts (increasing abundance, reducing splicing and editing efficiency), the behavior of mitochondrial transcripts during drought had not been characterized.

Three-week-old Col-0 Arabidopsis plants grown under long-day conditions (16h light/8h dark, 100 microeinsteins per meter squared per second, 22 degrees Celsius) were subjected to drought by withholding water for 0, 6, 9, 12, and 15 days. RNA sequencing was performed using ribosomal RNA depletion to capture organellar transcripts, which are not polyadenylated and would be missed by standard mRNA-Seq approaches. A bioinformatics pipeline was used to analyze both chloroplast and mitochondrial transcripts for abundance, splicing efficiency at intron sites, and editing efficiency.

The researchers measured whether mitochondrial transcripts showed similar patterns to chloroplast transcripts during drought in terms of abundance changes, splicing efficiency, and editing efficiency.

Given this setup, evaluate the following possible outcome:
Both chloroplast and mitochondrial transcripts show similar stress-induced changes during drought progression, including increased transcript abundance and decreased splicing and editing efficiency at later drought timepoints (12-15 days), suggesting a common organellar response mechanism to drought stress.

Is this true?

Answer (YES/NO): NO